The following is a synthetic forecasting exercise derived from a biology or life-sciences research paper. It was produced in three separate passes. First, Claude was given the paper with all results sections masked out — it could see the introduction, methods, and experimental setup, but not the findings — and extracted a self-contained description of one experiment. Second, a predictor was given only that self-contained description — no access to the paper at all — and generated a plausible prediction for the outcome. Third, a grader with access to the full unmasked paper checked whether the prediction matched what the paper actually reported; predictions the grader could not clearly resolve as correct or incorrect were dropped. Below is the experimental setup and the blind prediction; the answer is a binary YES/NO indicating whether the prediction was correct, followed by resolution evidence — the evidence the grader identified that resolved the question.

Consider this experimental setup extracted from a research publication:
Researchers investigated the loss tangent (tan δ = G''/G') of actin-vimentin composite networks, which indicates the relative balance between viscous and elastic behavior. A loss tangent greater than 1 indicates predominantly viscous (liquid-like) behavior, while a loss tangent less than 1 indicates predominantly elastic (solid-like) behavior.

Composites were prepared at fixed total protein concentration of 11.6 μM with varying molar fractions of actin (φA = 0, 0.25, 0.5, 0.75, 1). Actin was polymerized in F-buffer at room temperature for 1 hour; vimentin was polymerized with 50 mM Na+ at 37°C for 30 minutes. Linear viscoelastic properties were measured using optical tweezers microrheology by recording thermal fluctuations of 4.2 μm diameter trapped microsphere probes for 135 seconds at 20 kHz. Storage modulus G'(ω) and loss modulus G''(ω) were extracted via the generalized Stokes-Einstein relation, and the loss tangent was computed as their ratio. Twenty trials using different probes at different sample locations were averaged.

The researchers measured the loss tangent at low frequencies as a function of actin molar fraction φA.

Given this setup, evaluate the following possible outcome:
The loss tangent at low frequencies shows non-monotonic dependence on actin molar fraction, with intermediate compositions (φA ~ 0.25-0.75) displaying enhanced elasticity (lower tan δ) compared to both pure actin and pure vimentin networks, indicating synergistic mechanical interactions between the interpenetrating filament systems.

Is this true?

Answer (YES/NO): NO